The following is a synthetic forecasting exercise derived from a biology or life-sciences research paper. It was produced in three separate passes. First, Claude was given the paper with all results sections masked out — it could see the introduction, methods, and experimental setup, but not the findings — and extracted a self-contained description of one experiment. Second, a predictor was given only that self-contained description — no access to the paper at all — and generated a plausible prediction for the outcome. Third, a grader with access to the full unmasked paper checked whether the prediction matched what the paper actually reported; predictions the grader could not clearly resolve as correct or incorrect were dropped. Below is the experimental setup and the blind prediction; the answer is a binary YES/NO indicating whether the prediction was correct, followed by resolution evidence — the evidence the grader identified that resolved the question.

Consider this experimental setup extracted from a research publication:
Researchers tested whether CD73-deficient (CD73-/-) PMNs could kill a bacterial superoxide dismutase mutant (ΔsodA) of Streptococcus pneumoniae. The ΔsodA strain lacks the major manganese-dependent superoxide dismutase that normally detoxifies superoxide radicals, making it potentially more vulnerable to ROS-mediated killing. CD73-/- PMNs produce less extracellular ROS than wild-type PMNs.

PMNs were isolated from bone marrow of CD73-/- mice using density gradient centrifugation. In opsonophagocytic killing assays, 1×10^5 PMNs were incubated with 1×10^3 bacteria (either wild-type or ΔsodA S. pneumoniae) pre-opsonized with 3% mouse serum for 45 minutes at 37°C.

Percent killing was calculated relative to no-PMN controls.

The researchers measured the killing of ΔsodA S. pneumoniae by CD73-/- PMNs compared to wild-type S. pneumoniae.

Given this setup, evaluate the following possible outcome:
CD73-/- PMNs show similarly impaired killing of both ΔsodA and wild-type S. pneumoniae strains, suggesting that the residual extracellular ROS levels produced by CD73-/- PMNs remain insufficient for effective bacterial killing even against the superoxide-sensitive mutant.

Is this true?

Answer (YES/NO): YES